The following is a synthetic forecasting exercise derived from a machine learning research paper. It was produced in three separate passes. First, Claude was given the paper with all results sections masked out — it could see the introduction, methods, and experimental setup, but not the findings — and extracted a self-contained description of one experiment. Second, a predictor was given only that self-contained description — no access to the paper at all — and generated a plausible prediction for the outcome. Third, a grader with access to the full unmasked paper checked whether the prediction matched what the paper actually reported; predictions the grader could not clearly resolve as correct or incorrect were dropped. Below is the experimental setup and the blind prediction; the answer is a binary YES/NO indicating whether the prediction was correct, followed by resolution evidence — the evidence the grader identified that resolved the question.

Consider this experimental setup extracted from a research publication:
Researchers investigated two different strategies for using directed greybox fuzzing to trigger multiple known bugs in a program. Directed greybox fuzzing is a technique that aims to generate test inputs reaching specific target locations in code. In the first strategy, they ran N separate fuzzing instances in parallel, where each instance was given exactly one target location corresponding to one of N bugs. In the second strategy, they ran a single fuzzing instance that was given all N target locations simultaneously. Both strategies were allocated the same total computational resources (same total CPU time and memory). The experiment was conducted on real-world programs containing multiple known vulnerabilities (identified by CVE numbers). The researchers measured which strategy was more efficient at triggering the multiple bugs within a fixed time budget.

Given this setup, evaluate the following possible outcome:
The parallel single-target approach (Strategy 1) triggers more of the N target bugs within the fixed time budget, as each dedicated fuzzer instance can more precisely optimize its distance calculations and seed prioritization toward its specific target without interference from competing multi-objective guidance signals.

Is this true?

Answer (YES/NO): NO